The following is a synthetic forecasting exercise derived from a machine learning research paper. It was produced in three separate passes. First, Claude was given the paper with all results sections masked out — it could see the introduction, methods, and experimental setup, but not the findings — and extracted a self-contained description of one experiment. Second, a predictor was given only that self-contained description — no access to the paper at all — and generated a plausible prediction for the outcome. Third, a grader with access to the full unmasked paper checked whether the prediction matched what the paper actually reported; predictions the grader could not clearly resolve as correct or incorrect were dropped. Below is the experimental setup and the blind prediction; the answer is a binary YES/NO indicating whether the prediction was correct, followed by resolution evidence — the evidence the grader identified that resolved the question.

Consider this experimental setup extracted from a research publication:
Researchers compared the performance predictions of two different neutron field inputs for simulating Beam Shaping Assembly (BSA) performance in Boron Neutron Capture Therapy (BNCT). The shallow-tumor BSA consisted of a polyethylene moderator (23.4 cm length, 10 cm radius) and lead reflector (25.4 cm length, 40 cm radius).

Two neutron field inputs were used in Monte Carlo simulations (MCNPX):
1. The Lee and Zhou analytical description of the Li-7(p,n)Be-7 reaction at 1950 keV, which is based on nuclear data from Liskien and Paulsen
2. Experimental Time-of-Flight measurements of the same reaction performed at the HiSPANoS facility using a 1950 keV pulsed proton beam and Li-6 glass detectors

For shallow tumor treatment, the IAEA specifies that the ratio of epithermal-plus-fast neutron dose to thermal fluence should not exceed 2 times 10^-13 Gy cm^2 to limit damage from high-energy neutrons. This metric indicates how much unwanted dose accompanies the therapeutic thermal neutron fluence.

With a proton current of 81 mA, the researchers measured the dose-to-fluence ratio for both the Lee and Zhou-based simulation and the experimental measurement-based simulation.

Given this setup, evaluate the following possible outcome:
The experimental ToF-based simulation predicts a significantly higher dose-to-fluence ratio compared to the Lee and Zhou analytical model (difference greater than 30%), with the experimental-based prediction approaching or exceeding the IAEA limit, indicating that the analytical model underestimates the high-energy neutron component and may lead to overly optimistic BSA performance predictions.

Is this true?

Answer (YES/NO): NO